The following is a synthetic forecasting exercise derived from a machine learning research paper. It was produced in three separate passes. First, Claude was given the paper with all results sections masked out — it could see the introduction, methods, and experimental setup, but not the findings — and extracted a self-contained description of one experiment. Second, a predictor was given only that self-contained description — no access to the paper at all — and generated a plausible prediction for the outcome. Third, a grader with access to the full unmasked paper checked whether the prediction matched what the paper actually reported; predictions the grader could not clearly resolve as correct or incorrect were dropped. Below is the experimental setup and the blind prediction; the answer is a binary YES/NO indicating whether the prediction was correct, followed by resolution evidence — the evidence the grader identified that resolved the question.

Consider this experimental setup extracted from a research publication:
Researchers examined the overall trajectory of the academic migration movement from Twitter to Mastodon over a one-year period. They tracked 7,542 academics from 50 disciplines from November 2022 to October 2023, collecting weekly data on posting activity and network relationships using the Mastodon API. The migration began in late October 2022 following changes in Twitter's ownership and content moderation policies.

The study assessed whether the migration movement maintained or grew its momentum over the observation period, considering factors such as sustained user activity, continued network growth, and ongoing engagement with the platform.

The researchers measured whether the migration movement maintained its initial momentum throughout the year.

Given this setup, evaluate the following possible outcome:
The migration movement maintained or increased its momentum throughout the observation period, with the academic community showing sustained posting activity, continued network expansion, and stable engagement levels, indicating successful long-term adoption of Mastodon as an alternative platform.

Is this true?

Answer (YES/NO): NO